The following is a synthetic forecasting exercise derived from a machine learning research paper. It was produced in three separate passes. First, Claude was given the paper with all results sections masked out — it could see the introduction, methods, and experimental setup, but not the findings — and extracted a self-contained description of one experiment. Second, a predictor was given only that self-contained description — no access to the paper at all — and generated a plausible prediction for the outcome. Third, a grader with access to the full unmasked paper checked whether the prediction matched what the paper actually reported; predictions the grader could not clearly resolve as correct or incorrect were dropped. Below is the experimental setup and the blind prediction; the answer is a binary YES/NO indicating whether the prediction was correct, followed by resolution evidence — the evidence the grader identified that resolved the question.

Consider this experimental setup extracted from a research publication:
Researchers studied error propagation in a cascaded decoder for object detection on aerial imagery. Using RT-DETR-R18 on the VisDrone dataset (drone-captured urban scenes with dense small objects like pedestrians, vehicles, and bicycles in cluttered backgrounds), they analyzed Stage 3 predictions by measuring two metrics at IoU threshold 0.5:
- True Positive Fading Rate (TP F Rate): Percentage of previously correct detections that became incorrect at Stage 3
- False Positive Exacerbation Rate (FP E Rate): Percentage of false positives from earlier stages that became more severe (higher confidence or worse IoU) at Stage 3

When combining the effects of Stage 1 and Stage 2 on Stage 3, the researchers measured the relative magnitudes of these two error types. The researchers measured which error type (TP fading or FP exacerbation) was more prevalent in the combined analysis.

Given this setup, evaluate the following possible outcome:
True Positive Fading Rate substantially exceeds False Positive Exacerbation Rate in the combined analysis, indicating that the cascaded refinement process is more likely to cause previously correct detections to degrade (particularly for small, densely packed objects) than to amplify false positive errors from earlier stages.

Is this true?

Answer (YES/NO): NO